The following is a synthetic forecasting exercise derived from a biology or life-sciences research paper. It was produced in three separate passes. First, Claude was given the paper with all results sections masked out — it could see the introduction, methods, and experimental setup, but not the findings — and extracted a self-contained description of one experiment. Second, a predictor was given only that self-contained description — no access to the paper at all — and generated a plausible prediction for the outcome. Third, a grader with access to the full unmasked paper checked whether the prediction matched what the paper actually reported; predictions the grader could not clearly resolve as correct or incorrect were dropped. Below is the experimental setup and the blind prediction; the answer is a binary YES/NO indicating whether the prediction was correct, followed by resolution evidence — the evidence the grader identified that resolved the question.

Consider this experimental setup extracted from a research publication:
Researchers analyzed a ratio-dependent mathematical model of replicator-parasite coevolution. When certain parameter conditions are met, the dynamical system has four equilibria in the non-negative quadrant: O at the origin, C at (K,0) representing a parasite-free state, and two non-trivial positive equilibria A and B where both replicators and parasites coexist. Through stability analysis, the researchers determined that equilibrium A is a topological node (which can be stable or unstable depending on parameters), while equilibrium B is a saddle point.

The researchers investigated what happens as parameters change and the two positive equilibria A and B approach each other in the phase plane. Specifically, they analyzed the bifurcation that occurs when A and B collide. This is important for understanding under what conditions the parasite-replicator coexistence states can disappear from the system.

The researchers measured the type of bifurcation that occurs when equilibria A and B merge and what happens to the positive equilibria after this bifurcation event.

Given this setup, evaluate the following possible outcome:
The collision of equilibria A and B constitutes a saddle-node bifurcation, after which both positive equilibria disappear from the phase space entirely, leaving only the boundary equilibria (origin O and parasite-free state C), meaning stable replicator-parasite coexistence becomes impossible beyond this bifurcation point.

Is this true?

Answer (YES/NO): YES